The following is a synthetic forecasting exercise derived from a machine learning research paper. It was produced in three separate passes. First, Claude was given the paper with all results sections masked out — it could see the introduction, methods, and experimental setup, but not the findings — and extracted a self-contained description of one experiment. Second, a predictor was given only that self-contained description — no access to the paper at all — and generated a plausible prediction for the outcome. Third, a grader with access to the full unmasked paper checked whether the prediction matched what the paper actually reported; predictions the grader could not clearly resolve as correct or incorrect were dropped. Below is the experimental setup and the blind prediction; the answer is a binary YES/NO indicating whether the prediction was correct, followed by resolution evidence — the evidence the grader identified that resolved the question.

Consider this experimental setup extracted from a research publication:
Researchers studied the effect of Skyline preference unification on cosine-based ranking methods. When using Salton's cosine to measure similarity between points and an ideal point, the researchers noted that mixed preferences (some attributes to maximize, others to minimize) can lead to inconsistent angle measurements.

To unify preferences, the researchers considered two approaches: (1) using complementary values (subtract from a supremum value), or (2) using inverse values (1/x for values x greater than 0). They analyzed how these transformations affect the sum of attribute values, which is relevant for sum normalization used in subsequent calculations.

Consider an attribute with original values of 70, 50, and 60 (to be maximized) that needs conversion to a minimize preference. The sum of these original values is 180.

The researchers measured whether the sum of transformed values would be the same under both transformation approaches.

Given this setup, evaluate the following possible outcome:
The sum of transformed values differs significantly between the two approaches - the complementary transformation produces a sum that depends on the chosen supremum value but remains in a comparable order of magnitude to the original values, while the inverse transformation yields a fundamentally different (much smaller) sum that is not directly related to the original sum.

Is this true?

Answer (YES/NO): YES